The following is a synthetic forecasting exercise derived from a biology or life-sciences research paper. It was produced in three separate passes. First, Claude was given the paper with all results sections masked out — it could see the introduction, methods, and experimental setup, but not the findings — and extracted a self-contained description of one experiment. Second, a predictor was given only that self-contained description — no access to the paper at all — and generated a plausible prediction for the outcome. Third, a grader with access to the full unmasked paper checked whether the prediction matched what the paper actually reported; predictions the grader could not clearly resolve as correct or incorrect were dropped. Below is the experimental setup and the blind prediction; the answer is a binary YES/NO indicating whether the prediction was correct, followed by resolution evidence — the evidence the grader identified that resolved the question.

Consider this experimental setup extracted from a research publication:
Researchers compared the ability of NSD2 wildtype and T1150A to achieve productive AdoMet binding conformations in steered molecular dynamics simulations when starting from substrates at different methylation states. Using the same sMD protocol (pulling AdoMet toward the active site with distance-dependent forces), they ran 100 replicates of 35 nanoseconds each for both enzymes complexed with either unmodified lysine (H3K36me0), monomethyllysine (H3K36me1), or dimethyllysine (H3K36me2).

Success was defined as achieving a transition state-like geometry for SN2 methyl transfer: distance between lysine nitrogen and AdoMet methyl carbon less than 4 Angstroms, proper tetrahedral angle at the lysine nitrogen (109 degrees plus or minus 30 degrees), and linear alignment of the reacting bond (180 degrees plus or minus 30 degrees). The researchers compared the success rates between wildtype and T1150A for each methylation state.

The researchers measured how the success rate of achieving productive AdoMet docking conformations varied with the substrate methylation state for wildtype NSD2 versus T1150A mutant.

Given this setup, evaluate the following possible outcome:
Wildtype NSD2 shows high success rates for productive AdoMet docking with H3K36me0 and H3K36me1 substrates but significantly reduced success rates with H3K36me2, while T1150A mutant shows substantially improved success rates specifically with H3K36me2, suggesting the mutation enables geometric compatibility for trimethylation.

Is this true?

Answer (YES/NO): NO